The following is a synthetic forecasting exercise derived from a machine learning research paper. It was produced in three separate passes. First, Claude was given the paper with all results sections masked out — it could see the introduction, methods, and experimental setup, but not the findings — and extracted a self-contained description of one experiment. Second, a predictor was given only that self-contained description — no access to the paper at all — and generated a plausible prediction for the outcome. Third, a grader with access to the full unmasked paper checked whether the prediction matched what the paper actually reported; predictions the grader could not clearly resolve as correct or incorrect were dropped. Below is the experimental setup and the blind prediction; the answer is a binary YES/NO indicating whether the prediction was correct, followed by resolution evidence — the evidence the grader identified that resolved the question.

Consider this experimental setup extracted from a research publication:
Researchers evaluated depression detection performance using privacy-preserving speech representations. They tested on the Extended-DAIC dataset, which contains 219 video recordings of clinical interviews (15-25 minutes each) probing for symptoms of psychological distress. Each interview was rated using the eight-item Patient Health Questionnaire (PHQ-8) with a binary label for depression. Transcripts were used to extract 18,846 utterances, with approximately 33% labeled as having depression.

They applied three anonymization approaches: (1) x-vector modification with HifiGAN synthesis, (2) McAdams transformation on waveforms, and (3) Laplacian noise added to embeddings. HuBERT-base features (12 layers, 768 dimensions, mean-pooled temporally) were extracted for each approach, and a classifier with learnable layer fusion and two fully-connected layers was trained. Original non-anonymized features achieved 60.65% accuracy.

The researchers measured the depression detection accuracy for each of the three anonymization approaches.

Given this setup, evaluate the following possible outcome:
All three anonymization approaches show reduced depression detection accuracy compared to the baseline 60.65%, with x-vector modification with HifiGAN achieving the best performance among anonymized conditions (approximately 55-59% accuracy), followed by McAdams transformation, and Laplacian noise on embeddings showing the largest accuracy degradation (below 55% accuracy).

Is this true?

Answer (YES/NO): NO